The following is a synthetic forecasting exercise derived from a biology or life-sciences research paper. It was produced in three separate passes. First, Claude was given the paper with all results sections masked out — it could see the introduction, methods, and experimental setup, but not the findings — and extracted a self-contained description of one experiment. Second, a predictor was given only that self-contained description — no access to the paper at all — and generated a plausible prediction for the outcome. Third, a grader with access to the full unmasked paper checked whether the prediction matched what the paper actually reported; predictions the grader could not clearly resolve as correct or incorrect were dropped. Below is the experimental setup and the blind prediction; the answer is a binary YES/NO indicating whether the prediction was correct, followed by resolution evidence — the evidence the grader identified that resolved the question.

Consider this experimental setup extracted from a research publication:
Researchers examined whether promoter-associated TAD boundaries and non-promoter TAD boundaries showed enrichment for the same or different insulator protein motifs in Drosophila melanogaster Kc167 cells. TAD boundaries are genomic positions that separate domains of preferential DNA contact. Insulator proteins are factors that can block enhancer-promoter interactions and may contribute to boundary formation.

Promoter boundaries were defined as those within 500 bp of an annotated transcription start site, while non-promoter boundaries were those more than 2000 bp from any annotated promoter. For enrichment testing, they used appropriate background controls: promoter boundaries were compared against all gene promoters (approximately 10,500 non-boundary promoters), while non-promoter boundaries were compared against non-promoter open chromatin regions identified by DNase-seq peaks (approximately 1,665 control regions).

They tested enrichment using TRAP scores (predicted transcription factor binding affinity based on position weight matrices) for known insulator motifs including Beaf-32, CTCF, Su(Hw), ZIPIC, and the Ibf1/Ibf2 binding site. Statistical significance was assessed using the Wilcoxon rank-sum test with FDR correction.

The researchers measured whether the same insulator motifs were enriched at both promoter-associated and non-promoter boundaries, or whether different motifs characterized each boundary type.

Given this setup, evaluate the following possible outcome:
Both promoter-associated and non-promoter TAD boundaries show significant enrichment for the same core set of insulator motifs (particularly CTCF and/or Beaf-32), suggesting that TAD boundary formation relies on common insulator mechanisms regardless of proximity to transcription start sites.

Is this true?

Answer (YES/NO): NO